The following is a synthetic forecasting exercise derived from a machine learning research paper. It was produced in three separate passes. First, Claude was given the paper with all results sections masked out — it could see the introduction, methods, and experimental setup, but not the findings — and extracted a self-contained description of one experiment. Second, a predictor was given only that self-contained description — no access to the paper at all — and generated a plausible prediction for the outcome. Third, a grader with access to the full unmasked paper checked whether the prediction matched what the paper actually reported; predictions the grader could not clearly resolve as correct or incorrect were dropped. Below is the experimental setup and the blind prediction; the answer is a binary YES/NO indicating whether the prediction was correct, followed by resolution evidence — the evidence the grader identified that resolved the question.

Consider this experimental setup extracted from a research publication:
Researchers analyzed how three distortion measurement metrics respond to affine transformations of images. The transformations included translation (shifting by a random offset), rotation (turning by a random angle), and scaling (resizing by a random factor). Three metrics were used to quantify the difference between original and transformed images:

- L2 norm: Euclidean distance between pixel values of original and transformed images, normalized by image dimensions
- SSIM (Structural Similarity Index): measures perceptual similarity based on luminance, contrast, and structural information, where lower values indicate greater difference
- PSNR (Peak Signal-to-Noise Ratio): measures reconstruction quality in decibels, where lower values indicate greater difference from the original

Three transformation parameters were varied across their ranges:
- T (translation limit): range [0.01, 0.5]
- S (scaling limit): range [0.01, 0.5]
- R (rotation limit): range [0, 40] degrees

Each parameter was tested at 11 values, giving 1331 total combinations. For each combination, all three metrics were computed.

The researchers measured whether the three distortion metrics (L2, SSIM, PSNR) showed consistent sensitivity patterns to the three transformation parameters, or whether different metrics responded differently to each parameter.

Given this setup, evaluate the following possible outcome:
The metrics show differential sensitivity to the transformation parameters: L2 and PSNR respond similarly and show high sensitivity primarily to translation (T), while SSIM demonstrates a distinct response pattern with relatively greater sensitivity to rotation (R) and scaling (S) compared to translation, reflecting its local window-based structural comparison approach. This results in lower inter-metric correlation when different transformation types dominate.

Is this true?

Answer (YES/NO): NO